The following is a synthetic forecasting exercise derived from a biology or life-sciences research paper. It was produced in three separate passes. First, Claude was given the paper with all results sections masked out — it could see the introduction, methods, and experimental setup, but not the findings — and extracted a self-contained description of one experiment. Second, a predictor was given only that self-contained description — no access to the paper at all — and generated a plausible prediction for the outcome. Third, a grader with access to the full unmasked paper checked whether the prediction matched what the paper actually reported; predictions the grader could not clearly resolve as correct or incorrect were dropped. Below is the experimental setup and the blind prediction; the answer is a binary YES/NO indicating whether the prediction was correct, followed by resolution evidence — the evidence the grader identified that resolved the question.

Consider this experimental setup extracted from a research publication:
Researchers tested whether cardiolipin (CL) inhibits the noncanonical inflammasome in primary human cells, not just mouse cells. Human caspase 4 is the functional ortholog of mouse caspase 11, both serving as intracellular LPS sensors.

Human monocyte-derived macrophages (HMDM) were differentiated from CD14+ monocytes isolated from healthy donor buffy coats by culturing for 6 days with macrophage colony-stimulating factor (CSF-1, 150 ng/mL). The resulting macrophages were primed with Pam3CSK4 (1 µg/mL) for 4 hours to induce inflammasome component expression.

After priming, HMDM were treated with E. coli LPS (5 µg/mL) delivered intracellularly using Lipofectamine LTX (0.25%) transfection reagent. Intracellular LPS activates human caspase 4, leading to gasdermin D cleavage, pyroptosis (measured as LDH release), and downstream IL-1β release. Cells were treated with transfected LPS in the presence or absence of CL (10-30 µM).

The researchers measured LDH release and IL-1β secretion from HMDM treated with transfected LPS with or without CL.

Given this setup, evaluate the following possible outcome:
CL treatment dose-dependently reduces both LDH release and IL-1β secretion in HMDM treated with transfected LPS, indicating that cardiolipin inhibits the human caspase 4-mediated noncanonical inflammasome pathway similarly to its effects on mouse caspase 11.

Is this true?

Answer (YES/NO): NO